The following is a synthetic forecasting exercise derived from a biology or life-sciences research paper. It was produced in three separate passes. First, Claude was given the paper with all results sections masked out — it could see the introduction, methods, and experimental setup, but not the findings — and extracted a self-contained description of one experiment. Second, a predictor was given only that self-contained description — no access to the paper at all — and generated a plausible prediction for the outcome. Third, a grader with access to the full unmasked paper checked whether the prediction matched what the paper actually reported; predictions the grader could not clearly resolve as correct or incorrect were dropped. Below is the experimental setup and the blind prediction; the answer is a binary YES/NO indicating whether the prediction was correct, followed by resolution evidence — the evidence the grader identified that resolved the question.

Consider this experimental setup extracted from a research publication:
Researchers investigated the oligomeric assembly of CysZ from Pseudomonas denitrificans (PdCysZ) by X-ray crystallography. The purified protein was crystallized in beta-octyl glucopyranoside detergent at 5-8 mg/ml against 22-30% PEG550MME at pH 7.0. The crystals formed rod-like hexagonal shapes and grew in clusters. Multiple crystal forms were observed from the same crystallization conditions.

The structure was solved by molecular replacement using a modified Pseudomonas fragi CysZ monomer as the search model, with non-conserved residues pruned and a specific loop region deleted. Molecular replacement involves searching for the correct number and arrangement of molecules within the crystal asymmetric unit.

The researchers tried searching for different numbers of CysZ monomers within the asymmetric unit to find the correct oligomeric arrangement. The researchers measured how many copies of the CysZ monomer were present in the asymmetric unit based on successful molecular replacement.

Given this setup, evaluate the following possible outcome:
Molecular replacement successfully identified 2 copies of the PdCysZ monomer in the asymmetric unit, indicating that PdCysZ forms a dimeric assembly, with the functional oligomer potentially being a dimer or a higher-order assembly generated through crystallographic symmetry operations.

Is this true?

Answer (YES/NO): NO